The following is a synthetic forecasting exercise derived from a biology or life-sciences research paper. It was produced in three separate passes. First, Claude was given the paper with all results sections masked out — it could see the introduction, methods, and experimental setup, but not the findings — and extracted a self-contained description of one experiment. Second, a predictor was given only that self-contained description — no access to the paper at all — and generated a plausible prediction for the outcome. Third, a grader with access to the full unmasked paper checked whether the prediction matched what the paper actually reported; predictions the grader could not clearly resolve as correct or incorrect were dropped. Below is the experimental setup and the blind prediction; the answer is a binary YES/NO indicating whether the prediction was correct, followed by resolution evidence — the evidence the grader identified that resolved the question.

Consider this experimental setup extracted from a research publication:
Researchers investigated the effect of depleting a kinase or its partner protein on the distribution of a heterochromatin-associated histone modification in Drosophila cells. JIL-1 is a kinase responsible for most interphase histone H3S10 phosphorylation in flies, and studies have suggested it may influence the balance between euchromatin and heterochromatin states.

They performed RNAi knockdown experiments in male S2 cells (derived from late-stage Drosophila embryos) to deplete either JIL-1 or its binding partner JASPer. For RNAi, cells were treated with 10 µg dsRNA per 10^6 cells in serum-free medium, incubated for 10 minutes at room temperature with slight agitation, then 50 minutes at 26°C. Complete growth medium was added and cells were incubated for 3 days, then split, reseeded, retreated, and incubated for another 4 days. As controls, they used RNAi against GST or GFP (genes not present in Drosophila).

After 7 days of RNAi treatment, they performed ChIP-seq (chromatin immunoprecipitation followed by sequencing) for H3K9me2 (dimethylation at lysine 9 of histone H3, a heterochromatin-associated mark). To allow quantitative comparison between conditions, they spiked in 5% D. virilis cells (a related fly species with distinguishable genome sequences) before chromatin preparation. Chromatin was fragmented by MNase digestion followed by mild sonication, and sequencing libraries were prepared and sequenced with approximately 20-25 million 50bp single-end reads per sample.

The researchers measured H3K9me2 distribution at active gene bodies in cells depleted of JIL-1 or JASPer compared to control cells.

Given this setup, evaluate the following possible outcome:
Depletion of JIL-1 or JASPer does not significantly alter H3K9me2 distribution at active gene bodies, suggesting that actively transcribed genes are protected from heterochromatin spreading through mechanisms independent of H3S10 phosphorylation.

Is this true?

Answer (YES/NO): NO